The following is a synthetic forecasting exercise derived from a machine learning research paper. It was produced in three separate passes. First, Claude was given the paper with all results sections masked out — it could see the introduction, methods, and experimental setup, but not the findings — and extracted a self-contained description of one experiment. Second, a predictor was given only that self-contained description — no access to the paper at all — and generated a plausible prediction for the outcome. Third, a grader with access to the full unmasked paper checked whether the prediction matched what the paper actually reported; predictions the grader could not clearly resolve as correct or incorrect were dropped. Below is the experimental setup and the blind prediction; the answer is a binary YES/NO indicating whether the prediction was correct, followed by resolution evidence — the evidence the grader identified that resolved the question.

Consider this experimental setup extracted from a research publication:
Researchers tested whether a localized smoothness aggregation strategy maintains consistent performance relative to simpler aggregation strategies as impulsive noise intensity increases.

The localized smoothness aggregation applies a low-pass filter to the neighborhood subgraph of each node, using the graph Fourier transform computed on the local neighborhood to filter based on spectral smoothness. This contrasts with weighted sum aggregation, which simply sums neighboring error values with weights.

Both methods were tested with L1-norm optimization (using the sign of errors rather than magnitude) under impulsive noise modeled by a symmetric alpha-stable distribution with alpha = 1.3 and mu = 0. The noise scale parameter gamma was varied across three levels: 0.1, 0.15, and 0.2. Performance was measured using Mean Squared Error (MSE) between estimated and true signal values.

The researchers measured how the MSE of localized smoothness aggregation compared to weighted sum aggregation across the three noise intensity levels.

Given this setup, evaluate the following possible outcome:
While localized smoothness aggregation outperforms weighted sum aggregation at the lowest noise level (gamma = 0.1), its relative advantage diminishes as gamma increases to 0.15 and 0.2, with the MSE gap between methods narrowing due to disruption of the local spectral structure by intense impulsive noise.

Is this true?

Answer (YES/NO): NO